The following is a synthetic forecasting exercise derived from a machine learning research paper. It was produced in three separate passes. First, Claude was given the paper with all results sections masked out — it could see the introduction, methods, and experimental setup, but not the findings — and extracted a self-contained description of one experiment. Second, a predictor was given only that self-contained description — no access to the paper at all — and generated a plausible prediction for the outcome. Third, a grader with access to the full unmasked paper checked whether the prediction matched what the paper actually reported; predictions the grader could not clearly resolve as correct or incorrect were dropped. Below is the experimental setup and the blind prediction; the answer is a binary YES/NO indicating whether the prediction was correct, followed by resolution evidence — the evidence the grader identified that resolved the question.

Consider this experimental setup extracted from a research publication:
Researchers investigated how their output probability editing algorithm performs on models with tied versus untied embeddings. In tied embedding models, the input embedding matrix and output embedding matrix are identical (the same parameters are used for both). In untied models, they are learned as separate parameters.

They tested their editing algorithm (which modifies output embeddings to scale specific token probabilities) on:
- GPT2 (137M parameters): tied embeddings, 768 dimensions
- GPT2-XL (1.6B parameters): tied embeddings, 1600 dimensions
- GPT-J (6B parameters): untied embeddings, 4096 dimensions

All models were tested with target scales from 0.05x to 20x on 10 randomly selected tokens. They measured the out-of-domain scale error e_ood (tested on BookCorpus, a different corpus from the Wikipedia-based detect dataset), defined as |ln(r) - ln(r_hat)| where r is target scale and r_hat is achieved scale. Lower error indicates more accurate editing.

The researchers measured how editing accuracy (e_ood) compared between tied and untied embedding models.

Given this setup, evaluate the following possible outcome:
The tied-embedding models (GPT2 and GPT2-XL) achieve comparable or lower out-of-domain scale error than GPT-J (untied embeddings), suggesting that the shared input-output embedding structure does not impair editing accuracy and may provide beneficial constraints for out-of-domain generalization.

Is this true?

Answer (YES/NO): NO